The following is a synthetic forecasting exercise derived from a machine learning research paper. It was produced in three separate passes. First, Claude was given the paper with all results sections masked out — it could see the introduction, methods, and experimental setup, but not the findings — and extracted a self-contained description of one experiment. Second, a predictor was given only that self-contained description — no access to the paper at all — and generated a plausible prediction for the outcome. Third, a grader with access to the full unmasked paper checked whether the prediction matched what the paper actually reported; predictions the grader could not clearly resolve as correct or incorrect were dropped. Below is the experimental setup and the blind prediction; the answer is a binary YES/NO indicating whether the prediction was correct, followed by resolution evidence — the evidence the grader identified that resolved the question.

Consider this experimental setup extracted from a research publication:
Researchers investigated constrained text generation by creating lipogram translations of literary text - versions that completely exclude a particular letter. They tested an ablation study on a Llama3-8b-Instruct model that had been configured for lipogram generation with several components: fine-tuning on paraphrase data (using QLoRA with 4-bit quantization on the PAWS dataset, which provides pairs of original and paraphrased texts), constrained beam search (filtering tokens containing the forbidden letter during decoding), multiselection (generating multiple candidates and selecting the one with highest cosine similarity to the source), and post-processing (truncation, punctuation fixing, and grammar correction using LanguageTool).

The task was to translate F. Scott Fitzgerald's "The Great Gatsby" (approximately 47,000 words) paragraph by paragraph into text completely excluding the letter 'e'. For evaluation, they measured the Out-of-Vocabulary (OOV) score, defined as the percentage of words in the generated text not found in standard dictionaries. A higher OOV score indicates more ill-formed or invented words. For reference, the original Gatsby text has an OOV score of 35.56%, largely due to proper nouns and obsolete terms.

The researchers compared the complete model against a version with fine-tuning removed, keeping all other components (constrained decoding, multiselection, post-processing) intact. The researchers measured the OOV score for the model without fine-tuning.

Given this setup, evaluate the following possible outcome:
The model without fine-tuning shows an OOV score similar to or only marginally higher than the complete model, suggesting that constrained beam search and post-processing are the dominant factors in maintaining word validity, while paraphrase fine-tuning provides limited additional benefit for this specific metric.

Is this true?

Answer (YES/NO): NO